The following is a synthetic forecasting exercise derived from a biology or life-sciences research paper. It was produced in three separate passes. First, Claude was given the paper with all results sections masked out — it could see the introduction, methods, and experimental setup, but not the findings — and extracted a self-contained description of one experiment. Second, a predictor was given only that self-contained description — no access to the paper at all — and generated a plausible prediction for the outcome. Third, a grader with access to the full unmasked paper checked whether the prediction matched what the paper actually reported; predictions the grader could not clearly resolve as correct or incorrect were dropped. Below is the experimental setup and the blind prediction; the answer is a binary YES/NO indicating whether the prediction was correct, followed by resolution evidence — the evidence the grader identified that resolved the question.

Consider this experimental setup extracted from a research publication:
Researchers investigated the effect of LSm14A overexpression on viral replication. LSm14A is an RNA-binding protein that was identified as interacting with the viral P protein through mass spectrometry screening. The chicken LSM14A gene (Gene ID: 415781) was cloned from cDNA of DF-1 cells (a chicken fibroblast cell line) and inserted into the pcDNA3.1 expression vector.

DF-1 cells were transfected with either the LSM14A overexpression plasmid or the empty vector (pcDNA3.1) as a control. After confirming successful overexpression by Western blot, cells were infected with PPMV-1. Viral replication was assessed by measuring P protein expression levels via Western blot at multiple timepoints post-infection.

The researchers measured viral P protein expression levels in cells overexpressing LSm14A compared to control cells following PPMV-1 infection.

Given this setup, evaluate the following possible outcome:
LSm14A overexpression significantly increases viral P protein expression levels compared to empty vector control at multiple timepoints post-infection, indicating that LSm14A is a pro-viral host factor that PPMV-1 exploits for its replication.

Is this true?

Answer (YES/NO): NO